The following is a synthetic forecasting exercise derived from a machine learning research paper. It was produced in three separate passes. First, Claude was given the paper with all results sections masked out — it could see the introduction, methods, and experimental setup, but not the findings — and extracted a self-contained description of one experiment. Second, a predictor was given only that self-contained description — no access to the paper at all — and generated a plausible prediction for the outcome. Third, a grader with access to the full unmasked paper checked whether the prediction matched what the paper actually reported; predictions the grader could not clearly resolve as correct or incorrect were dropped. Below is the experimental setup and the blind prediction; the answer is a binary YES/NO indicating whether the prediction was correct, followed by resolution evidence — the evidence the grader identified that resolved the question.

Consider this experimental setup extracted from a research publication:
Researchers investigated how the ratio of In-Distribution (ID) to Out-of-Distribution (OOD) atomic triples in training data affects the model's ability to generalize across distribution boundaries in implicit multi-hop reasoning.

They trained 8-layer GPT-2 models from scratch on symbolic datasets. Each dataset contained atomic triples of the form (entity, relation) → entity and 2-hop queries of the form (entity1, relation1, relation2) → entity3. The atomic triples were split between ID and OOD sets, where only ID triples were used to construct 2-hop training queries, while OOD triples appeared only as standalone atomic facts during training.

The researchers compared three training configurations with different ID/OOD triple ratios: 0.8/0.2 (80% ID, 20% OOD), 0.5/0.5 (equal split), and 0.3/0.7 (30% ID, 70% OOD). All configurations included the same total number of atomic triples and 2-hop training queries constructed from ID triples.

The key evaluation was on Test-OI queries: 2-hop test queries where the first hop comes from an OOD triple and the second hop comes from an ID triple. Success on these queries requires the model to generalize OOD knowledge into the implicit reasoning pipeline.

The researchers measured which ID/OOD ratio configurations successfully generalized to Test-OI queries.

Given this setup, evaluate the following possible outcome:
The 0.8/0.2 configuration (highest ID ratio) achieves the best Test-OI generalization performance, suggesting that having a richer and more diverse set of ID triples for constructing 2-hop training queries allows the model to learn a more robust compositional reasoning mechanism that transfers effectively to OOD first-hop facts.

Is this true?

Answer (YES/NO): YES